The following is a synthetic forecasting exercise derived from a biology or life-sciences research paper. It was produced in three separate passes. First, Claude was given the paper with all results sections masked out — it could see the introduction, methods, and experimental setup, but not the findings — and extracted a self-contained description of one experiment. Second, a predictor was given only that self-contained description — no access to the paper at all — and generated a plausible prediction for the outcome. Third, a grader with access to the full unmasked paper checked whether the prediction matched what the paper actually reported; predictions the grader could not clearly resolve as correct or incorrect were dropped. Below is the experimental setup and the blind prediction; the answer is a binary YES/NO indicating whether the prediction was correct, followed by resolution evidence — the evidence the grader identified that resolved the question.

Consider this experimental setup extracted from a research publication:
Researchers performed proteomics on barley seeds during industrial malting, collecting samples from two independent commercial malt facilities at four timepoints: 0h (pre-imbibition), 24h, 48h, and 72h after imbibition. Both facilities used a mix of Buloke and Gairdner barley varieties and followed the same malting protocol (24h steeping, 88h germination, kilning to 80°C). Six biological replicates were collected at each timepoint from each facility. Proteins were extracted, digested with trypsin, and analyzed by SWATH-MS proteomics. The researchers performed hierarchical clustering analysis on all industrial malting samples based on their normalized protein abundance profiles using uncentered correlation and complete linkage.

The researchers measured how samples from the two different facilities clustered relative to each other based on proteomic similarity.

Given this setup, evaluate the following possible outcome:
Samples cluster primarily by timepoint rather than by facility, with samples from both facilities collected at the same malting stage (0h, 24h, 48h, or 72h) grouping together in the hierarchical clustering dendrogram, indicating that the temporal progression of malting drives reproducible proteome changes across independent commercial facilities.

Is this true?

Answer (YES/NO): NO